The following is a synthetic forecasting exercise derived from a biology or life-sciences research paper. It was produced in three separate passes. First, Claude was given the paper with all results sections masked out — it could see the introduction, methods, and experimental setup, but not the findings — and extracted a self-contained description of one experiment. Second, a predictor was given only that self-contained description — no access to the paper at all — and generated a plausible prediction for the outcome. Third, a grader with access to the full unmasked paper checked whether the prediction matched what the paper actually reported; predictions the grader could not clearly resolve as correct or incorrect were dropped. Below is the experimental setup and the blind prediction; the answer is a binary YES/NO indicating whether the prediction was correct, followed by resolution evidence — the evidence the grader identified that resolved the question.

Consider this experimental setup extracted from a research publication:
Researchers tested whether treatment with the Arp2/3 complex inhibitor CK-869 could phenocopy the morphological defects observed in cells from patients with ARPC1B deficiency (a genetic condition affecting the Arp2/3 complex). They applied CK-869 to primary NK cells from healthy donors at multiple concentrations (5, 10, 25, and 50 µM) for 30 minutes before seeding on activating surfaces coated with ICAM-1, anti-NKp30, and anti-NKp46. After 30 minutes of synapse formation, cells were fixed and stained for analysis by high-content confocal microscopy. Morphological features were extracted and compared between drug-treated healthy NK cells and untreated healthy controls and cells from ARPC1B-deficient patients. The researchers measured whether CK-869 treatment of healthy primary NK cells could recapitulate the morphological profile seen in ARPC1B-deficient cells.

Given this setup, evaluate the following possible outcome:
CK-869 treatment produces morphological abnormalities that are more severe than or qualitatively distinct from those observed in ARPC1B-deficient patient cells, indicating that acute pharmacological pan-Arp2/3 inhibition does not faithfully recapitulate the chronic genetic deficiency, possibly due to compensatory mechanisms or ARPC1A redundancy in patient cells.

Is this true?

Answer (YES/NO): NO